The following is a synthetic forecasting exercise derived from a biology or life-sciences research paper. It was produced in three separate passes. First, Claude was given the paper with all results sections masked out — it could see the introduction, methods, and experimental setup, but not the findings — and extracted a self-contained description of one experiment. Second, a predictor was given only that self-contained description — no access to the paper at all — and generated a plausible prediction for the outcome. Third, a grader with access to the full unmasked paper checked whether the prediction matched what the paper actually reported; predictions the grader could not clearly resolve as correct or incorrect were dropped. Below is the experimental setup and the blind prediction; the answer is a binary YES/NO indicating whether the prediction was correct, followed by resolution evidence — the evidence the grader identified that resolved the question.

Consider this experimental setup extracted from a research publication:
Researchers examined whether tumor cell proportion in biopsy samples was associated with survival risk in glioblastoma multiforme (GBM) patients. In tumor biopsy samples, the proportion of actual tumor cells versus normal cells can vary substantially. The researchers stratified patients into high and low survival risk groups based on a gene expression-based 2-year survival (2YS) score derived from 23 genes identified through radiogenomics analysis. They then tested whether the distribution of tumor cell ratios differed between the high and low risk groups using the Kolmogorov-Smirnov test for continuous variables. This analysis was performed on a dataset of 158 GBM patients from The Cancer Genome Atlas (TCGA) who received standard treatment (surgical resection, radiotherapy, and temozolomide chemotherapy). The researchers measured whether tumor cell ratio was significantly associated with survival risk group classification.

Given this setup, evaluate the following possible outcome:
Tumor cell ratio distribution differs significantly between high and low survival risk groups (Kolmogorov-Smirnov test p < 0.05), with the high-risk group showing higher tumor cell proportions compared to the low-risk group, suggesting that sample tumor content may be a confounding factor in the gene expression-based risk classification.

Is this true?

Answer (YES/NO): NO